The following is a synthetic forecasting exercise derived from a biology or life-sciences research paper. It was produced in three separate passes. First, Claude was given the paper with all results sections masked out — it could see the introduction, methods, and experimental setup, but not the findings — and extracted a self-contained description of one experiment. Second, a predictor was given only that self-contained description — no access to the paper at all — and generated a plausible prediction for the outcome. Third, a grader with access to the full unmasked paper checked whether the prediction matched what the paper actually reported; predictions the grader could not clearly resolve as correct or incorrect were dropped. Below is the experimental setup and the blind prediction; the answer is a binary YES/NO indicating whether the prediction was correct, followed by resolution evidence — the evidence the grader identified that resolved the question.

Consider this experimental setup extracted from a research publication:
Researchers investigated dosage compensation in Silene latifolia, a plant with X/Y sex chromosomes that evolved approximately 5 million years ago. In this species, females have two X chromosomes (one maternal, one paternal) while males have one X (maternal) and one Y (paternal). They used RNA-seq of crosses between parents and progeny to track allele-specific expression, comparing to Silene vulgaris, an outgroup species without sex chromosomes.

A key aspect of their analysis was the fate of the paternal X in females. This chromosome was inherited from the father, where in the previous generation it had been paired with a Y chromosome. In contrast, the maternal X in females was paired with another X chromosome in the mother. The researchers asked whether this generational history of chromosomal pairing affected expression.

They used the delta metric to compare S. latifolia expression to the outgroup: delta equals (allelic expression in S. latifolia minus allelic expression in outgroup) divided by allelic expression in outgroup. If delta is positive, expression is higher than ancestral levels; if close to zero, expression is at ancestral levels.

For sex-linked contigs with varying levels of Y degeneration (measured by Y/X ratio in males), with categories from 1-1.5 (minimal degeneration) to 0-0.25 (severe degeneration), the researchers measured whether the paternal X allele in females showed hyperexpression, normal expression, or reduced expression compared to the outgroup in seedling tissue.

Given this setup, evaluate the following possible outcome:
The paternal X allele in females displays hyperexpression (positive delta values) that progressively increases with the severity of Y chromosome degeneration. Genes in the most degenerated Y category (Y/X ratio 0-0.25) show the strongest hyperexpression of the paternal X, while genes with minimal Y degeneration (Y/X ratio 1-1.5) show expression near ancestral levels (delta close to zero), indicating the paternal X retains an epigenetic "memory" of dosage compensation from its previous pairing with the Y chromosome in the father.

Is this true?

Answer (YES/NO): NO